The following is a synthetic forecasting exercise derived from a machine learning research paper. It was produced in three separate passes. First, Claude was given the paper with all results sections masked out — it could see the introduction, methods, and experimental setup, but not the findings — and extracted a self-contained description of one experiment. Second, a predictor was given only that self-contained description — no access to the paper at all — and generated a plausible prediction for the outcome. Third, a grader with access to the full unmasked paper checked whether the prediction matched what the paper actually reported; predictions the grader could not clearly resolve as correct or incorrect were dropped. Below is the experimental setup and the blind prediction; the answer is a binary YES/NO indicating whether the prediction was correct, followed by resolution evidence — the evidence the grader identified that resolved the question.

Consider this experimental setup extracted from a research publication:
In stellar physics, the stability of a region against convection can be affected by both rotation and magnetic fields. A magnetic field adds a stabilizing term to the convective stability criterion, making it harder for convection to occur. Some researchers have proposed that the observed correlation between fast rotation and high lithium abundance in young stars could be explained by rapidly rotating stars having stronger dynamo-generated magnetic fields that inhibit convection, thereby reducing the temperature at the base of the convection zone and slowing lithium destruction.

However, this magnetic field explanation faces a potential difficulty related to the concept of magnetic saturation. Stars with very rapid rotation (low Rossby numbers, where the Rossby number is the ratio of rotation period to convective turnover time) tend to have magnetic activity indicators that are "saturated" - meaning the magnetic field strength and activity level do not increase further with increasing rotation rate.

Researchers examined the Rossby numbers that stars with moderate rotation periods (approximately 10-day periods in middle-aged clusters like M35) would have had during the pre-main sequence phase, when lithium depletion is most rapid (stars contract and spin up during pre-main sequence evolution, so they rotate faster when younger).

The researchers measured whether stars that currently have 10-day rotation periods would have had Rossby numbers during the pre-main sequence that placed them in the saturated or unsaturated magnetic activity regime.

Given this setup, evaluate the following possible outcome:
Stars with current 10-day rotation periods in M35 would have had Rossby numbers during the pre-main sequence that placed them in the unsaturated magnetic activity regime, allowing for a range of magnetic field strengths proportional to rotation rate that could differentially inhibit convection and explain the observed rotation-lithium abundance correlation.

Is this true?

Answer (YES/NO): NO